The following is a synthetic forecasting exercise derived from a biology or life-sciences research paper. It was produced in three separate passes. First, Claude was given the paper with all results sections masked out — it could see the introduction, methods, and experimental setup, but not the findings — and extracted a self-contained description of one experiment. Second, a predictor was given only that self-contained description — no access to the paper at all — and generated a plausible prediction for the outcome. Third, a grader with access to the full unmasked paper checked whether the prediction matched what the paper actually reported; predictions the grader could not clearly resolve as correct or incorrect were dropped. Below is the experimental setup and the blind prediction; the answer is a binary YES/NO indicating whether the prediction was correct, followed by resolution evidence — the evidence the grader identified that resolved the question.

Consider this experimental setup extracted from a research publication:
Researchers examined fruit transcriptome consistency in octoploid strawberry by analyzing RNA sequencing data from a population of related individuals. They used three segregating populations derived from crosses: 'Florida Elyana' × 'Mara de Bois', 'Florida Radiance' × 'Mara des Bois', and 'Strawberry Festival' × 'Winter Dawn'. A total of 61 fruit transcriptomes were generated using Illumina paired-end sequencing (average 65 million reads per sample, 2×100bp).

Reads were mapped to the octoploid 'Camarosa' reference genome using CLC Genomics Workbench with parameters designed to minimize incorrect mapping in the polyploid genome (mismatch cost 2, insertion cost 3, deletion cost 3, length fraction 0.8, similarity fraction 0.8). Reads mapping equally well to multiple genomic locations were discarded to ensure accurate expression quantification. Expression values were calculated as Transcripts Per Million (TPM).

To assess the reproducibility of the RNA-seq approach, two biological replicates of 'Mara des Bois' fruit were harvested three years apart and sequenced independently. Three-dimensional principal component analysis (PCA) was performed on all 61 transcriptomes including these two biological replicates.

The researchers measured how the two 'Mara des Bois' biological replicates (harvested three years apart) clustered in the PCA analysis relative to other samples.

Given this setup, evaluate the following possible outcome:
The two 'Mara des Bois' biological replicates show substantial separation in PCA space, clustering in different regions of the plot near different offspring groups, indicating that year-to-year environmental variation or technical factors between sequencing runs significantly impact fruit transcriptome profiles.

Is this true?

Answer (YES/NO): NO